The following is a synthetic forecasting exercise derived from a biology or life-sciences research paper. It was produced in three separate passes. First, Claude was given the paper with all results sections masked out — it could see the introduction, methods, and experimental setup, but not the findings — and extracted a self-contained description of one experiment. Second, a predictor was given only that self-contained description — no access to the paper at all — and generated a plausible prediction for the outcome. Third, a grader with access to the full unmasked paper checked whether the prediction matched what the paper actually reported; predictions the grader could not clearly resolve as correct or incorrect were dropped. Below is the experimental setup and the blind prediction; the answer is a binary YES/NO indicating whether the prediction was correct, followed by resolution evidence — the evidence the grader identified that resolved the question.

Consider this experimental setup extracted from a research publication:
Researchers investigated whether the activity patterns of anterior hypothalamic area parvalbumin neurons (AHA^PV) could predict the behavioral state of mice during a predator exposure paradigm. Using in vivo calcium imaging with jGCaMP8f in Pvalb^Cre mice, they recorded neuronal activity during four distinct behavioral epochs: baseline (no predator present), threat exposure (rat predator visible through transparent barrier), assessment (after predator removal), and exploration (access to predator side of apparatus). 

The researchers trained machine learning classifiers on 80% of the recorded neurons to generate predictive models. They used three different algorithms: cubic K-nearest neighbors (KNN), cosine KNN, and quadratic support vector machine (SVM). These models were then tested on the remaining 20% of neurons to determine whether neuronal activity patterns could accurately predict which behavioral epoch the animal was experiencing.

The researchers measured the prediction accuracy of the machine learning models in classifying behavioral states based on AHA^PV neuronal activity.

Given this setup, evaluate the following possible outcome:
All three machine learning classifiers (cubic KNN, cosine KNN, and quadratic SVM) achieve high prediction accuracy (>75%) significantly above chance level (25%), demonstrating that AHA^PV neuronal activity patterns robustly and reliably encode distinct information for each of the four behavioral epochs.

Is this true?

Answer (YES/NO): NO